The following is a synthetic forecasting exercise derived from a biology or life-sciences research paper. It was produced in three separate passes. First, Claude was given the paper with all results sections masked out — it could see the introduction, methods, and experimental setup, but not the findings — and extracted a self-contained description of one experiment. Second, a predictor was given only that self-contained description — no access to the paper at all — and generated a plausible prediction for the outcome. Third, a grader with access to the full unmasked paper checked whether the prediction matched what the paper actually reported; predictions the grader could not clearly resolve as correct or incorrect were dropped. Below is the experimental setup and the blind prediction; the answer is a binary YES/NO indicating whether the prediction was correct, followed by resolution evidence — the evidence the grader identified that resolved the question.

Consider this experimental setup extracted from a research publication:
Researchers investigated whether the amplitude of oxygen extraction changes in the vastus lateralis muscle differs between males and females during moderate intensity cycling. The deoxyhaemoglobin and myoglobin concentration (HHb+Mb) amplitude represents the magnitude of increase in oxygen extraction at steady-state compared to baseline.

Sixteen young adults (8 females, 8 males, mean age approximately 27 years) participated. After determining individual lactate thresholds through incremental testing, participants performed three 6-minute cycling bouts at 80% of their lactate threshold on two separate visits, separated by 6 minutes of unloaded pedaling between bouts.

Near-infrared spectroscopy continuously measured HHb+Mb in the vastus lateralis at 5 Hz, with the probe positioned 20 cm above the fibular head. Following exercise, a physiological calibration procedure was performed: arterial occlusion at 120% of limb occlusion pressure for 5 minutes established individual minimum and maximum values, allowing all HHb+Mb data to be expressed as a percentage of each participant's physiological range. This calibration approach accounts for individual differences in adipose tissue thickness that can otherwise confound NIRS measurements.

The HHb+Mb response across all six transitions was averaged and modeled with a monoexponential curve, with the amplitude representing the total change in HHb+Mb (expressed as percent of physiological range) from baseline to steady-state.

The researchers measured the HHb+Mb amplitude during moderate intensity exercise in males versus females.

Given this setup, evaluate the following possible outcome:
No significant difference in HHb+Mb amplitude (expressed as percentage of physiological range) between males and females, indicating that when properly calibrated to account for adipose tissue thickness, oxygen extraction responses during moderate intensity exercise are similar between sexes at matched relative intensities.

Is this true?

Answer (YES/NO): YES